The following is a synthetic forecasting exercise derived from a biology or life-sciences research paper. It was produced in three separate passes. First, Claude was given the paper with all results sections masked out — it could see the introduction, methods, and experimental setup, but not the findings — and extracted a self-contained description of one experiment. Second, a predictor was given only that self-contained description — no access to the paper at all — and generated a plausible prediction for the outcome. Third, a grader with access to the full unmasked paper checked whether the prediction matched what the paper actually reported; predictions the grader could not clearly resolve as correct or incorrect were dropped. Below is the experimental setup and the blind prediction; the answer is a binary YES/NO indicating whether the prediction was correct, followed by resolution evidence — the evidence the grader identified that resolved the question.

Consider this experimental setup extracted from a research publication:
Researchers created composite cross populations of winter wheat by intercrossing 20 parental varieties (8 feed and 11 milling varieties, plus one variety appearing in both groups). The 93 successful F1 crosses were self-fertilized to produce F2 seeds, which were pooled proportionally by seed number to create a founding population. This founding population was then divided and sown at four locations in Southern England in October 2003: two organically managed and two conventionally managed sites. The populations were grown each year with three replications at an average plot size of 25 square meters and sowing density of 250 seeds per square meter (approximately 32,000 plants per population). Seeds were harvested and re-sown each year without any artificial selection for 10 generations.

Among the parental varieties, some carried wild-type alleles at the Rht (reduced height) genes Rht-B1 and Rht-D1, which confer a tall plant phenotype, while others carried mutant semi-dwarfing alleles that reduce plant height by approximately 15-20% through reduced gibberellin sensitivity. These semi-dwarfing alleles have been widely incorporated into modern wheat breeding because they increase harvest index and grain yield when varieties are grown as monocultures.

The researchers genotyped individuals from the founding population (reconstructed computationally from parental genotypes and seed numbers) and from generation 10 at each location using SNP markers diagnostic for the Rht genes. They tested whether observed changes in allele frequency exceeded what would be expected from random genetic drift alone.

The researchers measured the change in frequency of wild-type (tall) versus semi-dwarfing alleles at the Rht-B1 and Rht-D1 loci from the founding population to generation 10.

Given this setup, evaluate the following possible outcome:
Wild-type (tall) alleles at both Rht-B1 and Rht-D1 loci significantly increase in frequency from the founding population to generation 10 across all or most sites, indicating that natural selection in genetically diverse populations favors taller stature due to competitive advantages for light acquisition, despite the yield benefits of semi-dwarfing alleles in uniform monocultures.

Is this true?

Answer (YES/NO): YES